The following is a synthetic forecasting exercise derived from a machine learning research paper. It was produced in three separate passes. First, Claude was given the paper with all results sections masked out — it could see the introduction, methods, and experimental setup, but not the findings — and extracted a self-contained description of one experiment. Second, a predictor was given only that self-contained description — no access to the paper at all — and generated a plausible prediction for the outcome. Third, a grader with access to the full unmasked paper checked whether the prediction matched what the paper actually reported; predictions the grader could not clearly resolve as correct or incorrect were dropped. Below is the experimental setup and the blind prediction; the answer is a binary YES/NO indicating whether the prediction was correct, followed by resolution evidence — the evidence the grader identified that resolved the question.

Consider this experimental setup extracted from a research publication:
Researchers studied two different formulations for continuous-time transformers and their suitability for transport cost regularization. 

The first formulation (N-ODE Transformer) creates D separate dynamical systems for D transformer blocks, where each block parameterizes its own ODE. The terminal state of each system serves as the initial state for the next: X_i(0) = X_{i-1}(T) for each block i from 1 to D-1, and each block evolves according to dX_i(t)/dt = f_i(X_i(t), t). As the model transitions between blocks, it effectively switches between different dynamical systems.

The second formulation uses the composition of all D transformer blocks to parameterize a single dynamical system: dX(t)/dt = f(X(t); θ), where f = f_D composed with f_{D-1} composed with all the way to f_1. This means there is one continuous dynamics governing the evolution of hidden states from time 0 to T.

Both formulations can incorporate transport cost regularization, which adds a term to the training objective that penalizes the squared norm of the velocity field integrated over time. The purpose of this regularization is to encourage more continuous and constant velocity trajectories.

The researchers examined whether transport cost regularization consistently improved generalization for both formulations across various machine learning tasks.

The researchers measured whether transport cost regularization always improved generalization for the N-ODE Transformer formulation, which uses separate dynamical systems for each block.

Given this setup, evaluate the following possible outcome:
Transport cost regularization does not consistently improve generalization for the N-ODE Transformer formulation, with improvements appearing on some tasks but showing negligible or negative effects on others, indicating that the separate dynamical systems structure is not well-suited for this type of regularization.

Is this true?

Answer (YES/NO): YES